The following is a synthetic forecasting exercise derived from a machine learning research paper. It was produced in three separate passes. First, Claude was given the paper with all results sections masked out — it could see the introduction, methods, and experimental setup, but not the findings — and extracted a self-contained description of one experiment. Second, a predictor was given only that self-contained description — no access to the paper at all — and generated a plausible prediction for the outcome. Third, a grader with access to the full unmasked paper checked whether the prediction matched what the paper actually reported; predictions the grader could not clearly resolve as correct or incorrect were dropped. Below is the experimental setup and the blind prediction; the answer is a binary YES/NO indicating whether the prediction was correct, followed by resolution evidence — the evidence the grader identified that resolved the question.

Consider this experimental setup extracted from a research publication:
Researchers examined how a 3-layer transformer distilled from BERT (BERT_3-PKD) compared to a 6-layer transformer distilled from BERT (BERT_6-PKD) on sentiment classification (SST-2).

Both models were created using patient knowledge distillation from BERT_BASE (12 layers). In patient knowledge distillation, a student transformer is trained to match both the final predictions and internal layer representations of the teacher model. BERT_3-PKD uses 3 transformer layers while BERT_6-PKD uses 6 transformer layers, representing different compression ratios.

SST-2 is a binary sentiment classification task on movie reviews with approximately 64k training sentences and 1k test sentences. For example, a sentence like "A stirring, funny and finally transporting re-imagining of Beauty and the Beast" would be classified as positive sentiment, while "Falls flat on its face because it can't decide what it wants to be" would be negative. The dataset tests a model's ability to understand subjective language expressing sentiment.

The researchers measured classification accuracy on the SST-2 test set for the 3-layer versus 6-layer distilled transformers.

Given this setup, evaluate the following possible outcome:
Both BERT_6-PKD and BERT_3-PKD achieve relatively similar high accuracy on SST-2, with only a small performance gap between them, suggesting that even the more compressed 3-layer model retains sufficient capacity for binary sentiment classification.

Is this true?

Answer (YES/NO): NO